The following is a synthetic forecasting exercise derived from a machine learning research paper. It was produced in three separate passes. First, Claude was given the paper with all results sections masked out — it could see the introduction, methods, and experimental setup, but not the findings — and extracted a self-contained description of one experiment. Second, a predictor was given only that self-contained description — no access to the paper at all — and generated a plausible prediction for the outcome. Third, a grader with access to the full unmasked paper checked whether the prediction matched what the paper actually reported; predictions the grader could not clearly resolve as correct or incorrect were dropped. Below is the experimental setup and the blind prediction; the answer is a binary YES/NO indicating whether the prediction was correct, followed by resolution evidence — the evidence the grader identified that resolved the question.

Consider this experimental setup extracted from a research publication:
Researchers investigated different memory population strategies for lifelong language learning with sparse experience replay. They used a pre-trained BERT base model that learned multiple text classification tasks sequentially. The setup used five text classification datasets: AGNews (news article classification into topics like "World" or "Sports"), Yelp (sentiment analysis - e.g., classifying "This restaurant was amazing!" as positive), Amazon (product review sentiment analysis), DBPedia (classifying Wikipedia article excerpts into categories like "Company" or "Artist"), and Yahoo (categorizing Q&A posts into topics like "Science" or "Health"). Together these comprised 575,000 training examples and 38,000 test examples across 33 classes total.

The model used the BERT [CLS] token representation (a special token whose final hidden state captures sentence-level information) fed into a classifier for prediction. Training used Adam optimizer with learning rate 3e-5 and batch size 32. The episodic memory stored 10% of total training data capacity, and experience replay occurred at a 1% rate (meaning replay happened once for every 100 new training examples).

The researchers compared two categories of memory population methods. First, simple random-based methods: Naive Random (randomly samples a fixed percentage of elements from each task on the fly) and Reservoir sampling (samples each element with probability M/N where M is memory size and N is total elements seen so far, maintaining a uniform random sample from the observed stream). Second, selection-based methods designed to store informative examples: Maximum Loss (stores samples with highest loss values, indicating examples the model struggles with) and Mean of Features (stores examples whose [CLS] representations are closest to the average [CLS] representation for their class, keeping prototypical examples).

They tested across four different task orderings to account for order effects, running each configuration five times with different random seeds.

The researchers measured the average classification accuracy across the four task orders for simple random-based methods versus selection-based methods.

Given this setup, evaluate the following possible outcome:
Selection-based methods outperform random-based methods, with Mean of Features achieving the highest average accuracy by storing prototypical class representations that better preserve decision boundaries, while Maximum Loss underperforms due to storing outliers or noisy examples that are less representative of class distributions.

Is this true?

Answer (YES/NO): NO